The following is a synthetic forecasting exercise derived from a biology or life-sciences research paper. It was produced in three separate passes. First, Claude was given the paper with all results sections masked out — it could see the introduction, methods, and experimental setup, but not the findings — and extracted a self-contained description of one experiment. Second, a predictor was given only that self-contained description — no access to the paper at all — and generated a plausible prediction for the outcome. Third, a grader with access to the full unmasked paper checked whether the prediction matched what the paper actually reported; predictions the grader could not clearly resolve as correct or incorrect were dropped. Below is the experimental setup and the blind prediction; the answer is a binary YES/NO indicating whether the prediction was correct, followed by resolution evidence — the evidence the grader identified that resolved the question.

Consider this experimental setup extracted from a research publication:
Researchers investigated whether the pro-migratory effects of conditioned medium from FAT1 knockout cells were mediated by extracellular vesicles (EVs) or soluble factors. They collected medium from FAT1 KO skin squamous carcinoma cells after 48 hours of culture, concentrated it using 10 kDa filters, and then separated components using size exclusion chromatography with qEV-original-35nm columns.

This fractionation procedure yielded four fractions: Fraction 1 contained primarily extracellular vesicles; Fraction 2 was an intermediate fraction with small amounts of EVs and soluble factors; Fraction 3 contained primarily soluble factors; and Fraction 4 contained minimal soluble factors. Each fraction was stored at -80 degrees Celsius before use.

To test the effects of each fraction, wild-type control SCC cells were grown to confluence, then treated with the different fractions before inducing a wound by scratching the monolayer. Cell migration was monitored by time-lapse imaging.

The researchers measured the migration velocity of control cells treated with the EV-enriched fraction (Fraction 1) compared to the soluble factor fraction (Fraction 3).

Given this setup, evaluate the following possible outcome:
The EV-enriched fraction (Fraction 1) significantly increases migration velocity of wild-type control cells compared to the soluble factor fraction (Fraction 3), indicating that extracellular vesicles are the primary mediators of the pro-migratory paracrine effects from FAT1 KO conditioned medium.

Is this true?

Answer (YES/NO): YES